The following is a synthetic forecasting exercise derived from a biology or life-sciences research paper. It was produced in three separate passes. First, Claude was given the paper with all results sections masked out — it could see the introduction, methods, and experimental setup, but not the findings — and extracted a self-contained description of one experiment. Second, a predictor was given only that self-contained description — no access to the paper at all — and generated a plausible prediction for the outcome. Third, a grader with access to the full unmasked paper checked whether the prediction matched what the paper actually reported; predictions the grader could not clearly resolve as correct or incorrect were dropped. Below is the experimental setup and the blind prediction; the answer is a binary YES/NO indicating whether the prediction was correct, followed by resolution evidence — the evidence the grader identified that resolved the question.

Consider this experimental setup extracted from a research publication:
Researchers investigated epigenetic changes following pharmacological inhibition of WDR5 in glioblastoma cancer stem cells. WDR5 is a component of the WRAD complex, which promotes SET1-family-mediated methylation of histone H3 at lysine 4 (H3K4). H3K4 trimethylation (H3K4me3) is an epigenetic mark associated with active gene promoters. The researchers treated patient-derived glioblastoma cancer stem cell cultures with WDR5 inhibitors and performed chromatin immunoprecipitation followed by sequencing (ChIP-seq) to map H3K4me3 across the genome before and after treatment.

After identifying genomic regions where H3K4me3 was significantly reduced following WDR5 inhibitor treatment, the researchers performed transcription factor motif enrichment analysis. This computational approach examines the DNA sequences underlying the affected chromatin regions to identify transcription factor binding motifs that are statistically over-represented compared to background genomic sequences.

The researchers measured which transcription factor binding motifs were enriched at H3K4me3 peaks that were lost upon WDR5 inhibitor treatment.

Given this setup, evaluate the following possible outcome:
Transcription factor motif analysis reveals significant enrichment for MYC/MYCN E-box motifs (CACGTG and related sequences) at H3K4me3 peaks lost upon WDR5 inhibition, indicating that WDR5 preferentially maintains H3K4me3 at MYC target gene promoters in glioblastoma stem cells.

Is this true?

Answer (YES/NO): NO